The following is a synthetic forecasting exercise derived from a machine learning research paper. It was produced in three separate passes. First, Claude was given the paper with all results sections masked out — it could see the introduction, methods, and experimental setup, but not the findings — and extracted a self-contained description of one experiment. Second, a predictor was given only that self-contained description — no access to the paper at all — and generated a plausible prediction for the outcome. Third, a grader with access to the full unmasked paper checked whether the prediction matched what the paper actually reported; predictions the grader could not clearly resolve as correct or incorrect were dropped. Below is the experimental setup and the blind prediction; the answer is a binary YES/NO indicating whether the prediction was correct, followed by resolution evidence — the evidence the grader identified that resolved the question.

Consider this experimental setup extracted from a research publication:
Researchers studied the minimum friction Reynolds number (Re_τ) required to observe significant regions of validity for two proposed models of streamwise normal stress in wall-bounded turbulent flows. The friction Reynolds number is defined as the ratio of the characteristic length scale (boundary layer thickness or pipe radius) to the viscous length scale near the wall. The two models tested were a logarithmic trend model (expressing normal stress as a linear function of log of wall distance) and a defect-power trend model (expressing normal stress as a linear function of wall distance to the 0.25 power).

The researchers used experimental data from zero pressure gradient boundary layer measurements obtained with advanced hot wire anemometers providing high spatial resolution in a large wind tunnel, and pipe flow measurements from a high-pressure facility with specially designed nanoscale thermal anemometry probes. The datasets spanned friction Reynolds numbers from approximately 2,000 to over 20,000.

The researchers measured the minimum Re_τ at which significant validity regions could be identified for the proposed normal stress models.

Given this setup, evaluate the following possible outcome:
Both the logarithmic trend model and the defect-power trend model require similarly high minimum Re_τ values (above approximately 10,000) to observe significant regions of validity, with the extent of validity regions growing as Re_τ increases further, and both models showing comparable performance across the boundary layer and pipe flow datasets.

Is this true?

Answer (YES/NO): NO